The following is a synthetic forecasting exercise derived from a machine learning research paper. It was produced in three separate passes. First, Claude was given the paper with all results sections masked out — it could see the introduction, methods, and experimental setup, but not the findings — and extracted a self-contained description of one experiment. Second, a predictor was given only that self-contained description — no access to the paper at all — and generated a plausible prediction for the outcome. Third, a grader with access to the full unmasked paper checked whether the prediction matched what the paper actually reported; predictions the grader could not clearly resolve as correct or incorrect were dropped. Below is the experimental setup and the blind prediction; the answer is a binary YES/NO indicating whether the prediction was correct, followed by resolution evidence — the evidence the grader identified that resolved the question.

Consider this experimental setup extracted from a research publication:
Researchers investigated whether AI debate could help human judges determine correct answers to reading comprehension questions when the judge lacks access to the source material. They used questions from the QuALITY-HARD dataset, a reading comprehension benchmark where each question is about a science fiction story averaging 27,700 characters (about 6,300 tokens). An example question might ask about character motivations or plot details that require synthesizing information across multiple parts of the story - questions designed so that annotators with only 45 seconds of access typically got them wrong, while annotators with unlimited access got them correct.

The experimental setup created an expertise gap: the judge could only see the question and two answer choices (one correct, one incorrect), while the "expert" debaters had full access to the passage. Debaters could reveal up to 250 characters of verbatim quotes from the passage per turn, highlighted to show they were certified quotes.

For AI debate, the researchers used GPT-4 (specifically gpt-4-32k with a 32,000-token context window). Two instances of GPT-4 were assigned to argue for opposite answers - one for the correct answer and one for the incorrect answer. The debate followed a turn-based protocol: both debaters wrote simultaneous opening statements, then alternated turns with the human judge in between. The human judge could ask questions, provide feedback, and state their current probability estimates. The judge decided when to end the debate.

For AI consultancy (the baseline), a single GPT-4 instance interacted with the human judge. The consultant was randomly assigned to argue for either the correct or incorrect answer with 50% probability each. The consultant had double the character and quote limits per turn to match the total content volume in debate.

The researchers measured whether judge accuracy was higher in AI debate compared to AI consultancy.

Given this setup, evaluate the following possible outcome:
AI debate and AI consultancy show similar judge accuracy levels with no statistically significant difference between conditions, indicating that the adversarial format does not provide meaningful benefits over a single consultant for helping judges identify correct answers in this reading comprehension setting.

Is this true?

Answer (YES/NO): YES